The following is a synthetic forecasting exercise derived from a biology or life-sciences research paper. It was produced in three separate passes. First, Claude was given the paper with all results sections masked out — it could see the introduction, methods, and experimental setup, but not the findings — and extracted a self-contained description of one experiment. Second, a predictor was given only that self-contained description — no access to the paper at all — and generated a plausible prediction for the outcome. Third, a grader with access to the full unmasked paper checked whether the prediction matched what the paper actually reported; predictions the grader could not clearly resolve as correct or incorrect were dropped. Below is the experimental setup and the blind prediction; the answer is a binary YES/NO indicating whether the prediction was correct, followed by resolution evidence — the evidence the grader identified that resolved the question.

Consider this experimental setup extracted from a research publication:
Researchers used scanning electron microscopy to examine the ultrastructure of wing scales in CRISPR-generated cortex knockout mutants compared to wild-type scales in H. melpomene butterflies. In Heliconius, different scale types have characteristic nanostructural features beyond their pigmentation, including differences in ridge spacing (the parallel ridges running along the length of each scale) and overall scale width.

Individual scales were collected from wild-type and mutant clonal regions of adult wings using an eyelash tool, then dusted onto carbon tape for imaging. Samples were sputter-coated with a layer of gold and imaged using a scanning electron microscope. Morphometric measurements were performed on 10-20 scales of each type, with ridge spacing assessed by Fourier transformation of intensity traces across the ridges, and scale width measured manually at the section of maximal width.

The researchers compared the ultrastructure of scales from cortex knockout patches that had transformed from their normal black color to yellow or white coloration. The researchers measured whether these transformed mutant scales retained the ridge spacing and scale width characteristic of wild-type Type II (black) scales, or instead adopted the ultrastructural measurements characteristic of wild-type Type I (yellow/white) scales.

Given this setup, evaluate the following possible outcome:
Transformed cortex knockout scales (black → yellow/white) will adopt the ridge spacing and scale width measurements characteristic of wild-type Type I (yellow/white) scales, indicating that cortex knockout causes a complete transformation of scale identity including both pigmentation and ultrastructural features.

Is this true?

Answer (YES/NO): YES